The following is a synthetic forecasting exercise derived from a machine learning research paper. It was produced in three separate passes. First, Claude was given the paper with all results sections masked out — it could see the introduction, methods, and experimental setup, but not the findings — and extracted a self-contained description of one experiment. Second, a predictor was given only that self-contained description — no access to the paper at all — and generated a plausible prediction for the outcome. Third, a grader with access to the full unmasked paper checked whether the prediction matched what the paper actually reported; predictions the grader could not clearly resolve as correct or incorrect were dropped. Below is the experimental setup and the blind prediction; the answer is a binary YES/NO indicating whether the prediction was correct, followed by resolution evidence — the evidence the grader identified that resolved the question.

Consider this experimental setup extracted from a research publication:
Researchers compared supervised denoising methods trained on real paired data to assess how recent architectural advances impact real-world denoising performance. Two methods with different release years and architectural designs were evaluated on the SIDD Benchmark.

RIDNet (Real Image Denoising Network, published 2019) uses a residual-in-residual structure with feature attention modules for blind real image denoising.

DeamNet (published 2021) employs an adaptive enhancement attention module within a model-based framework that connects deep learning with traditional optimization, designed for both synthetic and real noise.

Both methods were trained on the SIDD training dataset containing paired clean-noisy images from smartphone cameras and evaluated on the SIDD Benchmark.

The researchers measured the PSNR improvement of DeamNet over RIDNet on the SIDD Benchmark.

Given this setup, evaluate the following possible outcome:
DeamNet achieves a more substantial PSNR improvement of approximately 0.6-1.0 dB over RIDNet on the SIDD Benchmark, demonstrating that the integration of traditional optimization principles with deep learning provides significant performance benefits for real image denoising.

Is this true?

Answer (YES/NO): NO